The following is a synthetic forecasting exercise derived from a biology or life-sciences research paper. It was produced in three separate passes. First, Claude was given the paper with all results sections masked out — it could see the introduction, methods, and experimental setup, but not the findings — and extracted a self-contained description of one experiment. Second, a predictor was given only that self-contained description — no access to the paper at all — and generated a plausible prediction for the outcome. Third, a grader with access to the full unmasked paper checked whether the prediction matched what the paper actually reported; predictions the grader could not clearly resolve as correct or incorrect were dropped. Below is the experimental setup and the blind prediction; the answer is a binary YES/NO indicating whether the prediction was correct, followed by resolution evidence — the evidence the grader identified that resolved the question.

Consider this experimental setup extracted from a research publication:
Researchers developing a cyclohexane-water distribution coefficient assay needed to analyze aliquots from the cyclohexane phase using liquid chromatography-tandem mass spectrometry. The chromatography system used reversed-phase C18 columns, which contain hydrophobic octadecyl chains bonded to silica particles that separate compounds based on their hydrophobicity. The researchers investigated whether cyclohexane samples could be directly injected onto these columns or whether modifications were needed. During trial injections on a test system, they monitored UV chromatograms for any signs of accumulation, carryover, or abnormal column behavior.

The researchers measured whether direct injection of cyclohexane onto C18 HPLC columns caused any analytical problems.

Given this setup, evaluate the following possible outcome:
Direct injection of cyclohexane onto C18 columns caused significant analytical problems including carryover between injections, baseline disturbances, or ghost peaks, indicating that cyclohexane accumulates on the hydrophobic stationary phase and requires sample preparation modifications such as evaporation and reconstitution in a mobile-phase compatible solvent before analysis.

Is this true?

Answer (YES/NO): NO